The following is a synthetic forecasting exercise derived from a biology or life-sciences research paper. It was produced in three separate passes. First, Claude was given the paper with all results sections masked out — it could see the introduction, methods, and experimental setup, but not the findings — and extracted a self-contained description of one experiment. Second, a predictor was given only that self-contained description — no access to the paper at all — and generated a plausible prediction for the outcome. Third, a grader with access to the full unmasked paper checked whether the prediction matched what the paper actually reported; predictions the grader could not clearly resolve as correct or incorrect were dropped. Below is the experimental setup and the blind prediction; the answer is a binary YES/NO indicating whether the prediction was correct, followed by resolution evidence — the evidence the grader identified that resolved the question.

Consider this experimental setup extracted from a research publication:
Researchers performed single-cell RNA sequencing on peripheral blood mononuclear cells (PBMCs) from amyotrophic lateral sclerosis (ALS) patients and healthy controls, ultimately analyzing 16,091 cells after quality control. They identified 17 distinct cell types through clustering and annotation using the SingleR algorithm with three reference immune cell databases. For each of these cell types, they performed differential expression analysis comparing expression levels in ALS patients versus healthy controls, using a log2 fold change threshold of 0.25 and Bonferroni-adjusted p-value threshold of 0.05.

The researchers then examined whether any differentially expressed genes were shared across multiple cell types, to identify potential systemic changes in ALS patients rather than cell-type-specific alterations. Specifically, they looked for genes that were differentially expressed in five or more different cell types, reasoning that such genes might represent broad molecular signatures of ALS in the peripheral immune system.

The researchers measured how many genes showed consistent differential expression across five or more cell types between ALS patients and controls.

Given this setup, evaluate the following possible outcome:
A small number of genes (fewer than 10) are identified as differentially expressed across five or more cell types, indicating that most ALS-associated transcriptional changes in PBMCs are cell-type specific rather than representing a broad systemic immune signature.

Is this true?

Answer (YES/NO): NO